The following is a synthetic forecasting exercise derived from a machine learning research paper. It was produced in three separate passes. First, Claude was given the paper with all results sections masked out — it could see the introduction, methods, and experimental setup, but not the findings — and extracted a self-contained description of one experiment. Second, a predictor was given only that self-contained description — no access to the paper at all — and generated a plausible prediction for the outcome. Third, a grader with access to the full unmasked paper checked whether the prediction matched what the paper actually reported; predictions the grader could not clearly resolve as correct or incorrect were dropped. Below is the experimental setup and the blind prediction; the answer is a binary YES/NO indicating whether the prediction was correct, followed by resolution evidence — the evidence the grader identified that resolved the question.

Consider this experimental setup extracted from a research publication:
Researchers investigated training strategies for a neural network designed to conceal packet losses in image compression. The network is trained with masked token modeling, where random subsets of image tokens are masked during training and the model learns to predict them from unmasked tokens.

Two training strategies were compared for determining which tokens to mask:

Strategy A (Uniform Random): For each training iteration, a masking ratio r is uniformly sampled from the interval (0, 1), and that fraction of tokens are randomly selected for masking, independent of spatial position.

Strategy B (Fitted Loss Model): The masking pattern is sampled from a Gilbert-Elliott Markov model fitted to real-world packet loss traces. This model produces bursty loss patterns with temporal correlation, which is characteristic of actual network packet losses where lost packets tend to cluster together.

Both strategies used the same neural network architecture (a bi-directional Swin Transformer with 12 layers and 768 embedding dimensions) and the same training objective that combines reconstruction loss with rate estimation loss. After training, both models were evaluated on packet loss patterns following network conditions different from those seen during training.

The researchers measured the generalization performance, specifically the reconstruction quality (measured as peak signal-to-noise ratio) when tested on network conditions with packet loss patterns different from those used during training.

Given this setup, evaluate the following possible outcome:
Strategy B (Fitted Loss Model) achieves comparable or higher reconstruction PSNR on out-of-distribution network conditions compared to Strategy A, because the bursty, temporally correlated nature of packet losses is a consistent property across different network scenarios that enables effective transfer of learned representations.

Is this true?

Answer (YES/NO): NO